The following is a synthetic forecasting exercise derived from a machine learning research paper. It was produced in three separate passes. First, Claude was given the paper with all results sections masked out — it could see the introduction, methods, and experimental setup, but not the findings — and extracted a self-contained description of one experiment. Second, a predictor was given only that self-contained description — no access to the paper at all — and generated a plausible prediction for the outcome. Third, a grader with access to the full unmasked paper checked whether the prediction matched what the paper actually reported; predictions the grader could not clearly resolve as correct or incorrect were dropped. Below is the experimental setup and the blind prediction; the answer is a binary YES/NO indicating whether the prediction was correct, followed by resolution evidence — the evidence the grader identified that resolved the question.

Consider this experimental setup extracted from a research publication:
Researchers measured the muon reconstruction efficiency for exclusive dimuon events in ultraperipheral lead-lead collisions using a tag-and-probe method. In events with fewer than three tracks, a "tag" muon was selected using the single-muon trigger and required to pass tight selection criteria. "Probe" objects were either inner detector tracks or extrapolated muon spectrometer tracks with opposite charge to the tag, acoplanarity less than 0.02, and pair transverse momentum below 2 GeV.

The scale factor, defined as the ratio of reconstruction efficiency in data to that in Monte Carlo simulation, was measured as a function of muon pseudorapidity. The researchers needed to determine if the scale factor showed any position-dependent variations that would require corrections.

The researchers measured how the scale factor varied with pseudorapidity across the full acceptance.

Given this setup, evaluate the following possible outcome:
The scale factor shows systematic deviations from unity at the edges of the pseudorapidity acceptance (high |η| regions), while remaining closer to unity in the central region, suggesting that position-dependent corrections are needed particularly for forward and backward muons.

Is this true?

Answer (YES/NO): NO